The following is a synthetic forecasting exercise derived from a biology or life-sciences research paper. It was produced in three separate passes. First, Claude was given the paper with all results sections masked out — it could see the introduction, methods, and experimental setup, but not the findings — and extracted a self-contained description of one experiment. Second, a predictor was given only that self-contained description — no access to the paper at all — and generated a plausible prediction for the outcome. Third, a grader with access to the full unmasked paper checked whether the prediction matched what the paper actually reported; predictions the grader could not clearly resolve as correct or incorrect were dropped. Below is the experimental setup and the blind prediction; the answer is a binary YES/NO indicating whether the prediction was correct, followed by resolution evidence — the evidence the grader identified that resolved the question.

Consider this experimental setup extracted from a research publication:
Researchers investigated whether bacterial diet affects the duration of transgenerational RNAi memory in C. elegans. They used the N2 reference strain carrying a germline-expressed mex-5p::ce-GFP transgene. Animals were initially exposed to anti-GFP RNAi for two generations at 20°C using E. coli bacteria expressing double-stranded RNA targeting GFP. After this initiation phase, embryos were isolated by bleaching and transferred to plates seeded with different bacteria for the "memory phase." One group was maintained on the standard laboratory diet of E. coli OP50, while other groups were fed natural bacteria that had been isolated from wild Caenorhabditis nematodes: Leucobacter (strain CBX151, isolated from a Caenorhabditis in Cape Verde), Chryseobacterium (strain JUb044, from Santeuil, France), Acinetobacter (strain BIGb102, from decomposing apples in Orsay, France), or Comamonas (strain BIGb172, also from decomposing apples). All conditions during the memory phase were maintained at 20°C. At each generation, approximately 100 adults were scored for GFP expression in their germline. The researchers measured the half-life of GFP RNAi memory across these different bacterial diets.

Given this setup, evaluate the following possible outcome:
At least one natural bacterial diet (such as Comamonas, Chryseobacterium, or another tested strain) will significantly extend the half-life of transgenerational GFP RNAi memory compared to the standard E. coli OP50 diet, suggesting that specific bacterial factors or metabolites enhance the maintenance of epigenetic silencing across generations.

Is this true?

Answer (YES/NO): NO